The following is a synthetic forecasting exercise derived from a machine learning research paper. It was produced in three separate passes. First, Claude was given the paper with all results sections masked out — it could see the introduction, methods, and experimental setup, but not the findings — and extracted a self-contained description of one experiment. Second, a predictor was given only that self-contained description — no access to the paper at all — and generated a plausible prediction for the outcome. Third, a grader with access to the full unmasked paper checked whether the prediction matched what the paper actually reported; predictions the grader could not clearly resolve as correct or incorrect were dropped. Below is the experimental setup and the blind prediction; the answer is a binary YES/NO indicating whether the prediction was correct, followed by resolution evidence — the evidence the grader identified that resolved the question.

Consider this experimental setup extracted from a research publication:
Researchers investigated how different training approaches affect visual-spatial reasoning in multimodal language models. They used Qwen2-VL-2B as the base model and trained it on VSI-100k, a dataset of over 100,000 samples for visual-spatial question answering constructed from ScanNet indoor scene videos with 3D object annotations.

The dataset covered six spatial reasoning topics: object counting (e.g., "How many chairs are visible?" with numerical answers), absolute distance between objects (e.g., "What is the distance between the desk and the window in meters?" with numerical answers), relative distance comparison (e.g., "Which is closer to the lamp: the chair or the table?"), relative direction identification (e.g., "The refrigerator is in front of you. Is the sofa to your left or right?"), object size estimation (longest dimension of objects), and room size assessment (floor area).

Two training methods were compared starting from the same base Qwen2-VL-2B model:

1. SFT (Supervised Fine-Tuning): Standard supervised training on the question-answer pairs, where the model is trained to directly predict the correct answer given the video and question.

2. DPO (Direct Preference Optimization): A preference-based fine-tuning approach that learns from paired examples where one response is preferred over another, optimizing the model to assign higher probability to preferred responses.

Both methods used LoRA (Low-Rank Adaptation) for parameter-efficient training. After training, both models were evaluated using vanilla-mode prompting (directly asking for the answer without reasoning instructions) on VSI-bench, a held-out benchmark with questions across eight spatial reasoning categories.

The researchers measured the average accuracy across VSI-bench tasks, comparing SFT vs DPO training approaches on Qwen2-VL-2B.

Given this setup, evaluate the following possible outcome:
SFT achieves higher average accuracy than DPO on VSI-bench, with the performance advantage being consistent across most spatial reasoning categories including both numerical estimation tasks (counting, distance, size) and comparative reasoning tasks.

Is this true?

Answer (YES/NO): NO